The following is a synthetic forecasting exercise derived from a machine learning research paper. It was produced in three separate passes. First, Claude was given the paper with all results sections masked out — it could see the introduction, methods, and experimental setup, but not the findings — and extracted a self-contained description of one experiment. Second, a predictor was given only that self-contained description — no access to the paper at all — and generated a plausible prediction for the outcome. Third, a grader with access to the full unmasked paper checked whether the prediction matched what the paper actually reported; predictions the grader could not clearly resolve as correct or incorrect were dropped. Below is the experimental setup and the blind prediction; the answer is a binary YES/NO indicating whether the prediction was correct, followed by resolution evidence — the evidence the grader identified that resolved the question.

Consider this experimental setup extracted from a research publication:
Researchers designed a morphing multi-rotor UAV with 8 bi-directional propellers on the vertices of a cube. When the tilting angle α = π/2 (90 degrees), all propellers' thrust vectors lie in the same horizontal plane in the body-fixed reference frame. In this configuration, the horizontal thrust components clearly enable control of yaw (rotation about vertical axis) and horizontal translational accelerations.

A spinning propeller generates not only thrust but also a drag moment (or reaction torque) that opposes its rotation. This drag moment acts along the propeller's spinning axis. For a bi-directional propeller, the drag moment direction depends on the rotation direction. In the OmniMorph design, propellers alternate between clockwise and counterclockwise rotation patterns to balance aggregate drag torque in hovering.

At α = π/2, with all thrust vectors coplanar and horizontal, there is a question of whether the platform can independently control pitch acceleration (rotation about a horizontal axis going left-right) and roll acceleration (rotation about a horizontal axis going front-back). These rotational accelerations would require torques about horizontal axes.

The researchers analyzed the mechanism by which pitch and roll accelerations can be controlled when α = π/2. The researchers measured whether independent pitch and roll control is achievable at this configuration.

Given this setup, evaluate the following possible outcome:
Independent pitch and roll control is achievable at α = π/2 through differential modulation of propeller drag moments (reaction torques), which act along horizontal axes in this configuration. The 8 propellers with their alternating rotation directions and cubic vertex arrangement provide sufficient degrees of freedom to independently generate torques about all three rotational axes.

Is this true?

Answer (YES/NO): YES